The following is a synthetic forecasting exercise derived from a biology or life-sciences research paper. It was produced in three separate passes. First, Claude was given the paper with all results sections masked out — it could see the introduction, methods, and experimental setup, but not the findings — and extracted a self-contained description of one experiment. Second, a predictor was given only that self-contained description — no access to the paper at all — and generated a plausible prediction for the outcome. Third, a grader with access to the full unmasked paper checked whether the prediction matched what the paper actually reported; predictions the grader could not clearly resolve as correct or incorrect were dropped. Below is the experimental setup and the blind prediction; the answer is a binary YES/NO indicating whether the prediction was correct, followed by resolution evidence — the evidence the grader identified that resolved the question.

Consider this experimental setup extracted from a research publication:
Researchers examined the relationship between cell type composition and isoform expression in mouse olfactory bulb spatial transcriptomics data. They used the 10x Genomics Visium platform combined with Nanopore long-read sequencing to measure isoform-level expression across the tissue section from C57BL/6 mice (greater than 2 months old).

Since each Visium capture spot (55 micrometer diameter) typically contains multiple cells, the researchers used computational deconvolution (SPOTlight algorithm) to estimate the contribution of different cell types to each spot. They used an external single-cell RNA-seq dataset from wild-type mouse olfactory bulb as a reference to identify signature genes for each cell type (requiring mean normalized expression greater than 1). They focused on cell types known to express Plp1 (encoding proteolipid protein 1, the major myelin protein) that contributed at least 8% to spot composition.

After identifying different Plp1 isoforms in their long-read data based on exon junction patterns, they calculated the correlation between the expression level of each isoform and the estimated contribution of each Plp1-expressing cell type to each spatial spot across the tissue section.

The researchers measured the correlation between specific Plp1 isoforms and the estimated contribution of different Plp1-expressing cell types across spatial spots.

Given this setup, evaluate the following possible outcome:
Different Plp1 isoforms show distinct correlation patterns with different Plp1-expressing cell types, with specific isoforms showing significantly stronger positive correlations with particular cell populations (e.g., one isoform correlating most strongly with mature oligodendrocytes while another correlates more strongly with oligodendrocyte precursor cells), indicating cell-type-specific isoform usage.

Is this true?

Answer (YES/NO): YES